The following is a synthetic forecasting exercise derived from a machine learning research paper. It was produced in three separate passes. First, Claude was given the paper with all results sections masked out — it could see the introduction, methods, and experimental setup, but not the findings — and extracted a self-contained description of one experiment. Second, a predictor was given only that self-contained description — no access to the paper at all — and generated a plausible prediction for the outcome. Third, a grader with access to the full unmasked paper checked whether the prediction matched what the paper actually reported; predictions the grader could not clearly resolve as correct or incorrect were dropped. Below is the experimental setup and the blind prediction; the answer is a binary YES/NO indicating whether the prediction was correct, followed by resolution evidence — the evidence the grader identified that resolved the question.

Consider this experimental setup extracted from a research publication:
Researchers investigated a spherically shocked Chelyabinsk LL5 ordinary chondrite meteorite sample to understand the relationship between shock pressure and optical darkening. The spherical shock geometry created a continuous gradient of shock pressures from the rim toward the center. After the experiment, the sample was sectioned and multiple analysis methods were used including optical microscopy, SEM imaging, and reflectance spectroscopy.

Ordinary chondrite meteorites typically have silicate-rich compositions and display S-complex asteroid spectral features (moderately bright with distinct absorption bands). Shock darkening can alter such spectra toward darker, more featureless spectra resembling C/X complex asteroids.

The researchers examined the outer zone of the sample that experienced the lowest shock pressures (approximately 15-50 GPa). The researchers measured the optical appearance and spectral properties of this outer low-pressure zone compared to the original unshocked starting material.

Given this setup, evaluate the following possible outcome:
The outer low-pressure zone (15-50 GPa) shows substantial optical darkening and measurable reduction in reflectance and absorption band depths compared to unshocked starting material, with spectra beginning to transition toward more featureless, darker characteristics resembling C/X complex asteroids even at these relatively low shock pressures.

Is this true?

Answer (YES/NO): NO